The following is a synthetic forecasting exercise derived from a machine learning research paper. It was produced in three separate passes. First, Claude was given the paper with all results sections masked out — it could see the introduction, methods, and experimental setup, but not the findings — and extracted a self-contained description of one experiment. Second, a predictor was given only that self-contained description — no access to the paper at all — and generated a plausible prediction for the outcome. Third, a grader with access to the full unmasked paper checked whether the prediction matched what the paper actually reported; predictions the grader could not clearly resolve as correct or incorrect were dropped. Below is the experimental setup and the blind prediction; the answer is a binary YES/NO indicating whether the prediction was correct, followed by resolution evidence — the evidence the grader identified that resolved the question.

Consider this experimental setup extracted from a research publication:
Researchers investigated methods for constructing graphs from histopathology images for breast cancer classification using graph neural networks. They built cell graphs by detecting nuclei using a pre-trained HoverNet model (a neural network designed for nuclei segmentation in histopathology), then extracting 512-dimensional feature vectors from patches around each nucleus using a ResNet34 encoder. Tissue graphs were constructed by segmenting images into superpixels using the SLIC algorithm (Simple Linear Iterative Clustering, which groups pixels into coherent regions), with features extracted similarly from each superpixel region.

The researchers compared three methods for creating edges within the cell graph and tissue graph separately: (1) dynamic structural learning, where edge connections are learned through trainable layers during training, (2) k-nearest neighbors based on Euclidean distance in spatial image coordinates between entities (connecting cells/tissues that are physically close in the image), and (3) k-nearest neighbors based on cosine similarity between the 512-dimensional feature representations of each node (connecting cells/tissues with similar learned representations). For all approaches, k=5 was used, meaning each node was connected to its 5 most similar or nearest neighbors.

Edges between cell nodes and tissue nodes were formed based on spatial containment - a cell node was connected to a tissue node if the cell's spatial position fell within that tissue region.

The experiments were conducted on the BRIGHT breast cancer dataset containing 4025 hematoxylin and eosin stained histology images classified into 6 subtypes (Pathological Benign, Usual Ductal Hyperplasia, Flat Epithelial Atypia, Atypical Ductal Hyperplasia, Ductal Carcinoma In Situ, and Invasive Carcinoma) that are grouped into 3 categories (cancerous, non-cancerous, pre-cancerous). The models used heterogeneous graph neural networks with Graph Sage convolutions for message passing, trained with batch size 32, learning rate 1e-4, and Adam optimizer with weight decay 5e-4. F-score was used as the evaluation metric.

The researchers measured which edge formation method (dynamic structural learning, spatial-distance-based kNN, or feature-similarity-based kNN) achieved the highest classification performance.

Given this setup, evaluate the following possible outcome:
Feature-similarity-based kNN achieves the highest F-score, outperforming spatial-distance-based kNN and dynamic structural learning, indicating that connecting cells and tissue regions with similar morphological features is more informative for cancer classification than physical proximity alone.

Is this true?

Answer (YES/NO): YES